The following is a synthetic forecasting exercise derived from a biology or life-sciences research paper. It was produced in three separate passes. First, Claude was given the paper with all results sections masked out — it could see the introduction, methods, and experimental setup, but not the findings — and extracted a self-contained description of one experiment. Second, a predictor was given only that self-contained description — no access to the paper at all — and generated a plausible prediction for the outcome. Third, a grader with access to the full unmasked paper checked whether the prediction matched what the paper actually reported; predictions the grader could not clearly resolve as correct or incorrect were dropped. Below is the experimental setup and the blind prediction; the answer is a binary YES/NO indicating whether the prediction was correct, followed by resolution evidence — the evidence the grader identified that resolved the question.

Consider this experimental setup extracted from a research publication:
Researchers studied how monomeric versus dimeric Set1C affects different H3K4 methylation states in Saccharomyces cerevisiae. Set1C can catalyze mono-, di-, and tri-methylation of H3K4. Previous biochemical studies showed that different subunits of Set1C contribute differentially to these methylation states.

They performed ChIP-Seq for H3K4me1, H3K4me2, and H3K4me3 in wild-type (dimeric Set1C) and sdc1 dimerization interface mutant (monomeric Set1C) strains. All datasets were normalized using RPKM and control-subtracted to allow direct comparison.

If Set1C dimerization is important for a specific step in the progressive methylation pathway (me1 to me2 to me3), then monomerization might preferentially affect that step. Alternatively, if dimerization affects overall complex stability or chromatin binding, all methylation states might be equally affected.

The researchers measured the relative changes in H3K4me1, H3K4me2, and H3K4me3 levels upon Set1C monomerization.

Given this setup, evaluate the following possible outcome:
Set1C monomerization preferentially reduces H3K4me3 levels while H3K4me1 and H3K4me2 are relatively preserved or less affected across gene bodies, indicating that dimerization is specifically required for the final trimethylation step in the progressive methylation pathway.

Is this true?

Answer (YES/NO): YES